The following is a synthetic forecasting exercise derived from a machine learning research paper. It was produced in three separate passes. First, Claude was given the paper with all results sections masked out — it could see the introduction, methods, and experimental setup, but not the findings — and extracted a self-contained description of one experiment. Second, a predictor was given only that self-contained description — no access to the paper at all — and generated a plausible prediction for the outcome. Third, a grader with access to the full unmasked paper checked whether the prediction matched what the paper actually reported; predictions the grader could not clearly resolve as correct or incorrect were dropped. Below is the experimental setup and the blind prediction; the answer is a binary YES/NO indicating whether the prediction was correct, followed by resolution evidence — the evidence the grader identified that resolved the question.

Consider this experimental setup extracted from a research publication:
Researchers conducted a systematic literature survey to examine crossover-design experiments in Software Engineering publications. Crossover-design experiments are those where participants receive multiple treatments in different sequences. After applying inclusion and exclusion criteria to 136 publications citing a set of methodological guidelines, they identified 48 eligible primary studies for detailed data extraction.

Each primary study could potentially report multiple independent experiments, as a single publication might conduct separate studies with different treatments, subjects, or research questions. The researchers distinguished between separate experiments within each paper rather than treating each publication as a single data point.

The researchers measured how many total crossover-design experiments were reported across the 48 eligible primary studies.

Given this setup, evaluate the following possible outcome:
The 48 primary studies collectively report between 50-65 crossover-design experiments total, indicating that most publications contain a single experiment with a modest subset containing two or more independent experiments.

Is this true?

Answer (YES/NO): NO